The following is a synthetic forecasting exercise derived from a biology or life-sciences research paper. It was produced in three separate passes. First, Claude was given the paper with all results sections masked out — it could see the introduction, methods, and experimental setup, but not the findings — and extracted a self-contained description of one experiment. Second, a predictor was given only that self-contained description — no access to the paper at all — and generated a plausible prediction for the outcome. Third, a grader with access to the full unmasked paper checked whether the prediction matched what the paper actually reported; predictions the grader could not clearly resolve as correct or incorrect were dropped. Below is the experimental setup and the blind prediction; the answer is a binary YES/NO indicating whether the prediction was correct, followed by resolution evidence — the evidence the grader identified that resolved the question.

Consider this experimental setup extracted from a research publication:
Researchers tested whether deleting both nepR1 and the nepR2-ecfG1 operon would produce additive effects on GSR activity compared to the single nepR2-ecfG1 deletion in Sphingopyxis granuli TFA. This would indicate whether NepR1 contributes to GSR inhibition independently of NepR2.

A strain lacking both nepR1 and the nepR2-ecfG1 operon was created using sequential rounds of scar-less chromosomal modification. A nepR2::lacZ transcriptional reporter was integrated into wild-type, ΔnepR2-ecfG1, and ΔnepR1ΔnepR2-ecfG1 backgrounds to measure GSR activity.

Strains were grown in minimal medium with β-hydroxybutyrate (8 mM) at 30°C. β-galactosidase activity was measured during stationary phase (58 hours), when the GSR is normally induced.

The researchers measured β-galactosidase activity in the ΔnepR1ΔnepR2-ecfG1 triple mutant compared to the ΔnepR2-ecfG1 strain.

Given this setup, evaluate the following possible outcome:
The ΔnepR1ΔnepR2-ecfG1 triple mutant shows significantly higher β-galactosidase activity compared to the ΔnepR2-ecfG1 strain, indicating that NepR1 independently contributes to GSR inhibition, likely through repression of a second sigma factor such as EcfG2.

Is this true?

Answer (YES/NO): YES